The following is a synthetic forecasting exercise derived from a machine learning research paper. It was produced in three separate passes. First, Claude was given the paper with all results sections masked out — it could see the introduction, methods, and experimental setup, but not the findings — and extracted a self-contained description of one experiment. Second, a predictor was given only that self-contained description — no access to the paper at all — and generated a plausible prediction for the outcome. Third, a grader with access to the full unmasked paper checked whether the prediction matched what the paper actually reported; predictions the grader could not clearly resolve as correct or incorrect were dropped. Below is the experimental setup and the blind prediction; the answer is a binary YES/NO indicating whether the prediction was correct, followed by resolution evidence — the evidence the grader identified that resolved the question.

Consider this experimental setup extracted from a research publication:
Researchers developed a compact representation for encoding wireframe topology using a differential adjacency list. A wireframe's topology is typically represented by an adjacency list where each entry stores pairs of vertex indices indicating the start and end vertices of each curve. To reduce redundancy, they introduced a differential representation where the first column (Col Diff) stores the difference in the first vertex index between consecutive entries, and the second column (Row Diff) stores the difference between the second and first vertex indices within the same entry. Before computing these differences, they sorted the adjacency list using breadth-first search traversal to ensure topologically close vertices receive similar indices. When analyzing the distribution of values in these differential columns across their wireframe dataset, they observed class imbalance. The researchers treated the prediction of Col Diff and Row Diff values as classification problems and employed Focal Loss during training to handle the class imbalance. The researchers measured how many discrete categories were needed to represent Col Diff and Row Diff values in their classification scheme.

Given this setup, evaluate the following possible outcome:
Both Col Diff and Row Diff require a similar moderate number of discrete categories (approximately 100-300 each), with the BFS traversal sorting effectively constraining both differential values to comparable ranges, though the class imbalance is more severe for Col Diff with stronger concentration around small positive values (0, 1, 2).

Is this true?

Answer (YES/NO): NO